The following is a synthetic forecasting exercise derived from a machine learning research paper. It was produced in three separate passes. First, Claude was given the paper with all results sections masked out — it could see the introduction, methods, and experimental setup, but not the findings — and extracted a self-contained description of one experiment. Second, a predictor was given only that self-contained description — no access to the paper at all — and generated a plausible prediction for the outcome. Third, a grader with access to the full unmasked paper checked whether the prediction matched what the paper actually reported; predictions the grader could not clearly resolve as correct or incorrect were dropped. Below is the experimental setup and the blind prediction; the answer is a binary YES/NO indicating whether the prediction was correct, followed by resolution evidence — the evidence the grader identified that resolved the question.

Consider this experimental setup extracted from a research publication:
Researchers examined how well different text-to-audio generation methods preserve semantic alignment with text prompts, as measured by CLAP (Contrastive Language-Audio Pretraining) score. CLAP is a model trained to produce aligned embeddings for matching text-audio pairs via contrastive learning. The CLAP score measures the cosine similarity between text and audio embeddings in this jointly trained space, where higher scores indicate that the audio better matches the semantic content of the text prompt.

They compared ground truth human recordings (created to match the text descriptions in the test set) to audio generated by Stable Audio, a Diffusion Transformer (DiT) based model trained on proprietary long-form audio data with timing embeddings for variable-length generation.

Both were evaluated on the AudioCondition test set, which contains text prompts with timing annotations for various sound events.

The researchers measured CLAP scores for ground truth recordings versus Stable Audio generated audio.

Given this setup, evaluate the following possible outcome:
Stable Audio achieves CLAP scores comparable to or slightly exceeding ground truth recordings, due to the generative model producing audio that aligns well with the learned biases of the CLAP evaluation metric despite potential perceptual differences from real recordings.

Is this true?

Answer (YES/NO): NO